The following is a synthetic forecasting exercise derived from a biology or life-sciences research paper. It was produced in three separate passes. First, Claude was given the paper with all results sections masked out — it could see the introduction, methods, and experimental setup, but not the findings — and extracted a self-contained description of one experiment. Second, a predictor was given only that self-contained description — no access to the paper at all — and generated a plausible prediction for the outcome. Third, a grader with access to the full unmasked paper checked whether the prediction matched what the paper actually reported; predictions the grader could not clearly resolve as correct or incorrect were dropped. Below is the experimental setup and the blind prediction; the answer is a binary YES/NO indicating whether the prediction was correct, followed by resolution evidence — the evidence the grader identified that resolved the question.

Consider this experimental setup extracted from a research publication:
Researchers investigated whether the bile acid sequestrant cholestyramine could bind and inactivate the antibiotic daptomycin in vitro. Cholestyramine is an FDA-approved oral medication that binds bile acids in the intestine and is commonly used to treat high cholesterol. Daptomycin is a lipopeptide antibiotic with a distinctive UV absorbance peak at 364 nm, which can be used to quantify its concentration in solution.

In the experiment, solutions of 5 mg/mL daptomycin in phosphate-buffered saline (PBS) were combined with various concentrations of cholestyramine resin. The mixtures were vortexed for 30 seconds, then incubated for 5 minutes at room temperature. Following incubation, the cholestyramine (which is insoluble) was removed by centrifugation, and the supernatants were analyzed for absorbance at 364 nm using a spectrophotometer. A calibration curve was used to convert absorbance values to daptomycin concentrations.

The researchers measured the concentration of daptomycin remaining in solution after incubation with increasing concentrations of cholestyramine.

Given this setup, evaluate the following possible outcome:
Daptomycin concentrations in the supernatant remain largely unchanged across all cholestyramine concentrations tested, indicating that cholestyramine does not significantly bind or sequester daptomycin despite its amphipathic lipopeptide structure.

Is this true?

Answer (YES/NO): NO